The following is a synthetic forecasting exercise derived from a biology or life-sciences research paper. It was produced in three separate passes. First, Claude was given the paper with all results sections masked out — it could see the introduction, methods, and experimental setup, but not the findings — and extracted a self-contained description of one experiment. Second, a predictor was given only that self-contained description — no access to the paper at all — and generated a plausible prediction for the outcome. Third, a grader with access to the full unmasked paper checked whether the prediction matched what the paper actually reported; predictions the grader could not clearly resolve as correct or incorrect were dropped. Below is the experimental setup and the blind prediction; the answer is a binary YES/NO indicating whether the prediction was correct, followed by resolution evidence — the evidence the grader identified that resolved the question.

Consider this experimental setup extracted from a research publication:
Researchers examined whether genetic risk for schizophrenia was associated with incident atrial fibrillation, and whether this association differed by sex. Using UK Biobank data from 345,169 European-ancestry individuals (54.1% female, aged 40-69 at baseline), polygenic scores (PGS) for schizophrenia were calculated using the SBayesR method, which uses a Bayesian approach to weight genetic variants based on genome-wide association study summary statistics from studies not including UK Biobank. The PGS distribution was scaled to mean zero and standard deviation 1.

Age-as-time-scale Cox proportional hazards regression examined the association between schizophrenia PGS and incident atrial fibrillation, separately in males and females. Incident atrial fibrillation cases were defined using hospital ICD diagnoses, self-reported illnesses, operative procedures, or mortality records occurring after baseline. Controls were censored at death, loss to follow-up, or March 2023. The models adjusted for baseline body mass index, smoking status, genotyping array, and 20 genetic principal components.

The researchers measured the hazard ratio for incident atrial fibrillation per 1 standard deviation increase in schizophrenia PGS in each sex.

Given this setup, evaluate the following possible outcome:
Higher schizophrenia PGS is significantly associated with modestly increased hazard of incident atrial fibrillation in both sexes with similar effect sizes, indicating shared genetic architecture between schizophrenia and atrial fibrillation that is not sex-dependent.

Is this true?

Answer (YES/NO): NO